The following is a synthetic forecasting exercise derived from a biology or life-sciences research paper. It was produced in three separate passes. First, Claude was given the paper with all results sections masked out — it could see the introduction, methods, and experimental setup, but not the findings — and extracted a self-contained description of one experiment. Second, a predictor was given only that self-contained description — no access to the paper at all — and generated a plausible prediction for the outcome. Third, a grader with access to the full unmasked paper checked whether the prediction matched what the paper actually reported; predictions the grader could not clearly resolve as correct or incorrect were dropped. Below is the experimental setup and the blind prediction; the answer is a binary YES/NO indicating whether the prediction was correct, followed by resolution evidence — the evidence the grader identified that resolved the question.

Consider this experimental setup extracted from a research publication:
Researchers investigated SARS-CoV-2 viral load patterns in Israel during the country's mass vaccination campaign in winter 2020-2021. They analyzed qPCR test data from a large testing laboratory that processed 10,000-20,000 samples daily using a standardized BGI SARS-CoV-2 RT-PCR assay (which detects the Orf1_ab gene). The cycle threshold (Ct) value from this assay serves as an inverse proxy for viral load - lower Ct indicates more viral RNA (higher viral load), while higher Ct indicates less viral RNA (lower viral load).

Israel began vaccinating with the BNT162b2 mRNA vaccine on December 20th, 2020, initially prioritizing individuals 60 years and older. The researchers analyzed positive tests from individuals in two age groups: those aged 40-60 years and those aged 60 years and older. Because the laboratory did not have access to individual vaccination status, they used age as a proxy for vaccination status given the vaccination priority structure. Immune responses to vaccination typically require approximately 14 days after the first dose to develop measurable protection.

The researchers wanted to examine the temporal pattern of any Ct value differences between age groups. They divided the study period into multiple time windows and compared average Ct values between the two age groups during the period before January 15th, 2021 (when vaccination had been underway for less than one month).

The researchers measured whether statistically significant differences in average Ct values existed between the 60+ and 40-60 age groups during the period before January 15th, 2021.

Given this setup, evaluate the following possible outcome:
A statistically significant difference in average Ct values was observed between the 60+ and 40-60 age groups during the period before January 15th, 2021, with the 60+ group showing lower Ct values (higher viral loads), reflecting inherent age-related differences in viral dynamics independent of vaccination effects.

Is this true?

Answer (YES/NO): NO